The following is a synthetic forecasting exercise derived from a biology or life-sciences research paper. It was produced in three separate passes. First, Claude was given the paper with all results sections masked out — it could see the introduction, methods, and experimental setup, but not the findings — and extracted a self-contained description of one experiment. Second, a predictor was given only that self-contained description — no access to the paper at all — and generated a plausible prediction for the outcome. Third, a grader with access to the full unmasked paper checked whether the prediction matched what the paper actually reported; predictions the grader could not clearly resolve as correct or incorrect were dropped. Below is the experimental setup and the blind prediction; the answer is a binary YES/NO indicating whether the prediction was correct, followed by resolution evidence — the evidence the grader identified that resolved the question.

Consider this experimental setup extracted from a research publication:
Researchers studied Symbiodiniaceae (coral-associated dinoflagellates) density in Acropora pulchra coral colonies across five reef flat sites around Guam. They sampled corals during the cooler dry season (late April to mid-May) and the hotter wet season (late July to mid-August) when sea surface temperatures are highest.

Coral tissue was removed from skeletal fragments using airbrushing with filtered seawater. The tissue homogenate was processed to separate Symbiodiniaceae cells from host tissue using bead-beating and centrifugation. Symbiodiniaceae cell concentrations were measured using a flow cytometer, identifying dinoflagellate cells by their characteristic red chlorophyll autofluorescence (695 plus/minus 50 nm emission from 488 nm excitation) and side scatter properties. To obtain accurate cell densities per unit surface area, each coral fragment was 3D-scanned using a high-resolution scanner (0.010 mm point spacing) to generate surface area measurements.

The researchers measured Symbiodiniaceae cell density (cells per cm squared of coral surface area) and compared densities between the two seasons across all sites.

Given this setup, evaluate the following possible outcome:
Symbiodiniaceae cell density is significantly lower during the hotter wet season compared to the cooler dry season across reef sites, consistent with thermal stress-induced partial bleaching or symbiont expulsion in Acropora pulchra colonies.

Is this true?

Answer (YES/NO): NO